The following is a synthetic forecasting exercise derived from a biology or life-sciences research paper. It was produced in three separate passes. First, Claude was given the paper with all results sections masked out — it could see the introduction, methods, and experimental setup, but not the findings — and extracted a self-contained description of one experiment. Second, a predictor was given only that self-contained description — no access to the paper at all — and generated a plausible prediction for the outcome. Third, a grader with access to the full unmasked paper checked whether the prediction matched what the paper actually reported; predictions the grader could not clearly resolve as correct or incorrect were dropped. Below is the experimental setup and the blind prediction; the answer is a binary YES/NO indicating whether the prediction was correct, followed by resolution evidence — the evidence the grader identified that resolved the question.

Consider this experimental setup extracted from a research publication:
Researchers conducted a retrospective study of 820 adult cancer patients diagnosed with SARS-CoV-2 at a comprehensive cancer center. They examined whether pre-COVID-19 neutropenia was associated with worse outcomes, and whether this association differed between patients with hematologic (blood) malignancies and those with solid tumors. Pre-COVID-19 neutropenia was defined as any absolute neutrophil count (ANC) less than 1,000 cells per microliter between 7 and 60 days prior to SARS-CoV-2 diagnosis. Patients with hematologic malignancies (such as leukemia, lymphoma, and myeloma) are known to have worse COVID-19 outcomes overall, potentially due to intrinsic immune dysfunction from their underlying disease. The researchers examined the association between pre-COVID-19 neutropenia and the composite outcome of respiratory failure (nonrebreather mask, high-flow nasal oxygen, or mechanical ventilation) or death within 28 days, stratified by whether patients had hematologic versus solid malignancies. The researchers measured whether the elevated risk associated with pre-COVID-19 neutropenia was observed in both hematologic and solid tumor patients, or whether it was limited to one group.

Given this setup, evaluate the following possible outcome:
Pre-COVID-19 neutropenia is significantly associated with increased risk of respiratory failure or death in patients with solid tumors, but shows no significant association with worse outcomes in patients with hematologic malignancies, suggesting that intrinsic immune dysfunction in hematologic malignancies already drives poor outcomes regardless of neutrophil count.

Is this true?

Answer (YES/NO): NO